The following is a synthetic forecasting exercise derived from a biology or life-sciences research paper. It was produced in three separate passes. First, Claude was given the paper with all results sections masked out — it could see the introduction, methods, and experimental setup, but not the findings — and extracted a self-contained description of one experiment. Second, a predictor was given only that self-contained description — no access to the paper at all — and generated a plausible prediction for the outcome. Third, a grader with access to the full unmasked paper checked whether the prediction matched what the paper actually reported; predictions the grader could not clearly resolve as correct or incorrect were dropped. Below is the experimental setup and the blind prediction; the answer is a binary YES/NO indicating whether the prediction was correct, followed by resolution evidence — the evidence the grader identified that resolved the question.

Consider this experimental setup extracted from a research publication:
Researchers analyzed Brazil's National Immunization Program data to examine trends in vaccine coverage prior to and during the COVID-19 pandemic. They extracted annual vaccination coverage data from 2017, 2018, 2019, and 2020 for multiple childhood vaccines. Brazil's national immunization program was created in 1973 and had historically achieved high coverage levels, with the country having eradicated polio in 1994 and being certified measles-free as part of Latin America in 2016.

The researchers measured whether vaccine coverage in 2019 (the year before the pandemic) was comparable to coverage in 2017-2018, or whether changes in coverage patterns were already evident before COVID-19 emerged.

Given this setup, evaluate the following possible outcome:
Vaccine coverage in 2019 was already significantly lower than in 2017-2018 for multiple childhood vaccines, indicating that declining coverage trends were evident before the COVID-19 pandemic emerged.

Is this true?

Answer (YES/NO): YES